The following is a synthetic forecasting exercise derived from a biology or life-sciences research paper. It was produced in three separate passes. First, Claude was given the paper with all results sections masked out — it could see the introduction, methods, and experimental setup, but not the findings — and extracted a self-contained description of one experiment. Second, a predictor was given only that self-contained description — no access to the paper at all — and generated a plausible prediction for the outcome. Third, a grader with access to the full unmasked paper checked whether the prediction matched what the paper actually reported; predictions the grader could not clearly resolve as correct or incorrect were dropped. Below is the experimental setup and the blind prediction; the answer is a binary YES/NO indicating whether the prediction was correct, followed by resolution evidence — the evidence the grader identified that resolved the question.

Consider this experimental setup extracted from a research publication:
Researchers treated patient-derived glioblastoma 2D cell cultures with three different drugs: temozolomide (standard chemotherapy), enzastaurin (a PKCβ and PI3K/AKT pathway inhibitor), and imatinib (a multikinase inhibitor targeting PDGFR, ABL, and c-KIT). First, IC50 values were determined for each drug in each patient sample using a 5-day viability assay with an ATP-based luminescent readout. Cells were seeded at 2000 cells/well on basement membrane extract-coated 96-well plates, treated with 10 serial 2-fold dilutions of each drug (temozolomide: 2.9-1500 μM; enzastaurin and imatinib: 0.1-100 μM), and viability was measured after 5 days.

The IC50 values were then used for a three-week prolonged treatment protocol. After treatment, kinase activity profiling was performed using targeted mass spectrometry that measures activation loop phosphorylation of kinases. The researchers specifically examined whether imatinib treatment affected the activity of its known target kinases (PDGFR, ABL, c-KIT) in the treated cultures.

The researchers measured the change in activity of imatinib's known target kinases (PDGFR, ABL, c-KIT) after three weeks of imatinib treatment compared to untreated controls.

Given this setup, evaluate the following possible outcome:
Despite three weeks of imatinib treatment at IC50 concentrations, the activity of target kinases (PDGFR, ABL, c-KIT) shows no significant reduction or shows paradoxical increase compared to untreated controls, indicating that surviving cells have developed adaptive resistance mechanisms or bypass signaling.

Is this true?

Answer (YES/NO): NO